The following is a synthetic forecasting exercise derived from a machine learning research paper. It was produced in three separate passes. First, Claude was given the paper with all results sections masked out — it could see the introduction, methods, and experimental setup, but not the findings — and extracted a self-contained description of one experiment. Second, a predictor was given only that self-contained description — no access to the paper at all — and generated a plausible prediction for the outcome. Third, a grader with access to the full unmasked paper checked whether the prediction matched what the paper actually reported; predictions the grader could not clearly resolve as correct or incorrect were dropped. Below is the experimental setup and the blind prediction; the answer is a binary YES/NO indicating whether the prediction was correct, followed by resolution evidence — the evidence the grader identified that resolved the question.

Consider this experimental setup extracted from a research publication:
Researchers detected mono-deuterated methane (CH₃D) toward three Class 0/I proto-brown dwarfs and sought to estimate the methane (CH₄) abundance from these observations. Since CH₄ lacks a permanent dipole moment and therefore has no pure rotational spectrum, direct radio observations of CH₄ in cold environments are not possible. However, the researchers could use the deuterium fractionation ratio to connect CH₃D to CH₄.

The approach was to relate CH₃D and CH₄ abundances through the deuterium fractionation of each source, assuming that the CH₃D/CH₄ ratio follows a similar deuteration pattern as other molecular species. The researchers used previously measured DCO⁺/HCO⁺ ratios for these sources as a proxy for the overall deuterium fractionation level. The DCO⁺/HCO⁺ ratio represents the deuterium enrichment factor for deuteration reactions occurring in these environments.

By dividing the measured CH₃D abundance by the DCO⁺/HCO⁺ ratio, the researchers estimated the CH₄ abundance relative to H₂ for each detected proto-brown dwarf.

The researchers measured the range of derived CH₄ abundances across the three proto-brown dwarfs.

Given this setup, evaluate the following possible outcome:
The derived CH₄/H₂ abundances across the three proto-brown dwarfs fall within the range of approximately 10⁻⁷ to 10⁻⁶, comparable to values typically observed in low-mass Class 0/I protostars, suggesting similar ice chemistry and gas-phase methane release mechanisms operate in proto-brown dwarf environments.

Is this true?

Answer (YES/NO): NO